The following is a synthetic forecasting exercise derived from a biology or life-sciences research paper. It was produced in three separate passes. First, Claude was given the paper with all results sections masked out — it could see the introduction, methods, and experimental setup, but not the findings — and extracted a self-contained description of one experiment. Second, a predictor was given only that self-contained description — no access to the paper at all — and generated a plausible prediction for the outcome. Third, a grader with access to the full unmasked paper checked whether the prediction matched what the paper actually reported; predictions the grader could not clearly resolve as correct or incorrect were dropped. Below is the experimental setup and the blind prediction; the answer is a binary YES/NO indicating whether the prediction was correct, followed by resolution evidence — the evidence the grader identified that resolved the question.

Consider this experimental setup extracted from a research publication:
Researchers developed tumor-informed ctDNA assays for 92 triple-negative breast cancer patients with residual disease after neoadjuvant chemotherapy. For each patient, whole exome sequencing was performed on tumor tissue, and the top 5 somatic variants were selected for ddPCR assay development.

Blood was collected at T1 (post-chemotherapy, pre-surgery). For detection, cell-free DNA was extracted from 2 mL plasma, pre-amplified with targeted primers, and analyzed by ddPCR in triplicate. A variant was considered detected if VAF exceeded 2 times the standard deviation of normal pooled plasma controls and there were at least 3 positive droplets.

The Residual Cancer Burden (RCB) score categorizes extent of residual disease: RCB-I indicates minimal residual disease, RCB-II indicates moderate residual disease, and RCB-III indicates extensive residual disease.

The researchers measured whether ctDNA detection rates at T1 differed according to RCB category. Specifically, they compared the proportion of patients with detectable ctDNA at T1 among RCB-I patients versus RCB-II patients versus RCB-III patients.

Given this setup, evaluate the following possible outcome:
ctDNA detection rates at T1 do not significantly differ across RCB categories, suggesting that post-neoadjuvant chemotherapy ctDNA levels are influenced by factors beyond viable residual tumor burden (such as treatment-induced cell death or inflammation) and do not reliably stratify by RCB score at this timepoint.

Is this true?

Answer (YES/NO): NO